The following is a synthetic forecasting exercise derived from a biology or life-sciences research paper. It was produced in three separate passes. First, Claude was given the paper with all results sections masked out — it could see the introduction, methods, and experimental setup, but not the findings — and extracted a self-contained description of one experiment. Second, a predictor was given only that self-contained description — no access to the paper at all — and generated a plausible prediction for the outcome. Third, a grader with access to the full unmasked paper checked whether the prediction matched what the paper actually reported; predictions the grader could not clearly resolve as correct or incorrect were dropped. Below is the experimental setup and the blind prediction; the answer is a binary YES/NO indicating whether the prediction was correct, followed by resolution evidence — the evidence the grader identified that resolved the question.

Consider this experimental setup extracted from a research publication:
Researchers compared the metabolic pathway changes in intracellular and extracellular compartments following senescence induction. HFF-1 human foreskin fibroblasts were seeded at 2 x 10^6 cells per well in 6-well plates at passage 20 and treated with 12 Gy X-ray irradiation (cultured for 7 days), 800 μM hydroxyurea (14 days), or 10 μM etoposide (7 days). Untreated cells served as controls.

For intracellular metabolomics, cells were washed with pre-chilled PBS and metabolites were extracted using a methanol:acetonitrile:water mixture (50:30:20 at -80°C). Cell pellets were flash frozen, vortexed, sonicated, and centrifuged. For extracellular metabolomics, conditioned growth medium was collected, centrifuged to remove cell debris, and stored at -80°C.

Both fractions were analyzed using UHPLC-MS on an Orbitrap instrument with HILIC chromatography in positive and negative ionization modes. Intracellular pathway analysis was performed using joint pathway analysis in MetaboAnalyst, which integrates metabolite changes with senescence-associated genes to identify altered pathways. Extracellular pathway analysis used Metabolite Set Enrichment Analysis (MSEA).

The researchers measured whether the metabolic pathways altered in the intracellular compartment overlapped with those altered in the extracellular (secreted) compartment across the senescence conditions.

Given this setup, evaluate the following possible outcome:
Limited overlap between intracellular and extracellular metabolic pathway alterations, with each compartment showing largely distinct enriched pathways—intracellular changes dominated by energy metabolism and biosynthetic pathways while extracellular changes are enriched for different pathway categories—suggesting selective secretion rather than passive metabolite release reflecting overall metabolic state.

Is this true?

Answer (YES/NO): NO